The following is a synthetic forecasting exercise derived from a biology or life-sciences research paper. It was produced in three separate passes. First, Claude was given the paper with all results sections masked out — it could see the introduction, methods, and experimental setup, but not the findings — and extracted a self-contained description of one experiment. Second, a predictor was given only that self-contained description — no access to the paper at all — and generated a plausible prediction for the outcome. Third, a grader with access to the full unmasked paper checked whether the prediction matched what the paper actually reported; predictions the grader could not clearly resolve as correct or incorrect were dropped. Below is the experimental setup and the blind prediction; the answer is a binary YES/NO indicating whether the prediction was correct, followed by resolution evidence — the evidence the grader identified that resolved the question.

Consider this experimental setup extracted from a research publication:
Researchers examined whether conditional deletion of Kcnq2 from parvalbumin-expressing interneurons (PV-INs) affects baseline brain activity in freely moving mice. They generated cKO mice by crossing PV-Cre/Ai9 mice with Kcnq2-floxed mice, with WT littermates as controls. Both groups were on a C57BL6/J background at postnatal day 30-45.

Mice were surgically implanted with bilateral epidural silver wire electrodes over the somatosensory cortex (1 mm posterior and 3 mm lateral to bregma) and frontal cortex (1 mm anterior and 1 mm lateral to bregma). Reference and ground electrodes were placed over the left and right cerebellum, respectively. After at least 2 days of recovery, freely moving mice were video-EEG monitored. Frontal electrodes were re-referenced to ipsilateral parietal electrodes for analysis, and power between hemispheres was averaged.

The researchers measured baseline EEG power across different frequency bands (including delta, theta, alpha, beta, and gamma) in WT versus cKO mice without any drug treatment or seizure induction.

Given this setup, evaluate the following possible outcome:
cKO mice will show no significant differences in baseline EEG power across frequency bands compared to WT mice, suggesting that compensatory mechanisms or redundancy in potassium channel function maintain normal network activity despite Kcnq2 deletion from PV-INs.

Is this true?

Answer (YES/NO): YES